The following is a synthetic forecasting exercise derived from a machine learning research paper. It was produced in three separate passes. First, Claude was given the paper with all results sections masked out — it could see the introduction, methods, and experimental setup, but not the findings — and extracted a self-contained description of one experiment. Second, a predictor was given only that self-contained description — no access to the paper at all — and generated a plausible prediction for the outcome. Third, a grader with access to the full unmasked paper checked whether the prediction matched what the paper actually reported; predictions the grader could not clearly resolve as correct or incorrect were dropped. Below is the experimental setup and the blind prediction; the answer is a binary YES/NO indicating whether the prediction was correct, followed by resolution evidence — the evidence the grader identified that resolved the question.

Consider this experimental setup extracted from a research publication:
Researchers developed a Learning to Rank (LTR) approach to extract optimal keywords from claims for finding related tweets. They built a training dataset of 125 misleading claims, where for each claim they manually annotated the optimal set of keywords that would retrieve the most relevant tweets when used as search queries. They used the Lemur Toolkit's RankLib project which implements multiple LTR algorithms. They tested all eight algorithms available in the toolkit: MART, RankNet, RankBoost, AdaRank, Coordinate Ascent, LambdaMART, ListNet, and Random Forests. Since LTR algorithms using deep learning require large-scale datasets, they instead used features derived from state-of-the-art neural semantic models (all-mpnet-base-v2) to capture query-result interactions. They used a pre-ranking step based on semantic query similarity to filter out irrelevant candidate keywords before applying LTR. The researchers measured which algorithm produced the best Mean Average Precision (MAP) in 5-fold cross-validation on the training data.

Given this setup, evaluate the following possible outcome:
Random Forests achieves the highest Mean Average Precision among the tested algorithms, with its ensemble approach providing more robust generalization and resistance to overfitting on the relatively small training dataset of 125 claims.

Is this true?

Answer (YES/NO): YES